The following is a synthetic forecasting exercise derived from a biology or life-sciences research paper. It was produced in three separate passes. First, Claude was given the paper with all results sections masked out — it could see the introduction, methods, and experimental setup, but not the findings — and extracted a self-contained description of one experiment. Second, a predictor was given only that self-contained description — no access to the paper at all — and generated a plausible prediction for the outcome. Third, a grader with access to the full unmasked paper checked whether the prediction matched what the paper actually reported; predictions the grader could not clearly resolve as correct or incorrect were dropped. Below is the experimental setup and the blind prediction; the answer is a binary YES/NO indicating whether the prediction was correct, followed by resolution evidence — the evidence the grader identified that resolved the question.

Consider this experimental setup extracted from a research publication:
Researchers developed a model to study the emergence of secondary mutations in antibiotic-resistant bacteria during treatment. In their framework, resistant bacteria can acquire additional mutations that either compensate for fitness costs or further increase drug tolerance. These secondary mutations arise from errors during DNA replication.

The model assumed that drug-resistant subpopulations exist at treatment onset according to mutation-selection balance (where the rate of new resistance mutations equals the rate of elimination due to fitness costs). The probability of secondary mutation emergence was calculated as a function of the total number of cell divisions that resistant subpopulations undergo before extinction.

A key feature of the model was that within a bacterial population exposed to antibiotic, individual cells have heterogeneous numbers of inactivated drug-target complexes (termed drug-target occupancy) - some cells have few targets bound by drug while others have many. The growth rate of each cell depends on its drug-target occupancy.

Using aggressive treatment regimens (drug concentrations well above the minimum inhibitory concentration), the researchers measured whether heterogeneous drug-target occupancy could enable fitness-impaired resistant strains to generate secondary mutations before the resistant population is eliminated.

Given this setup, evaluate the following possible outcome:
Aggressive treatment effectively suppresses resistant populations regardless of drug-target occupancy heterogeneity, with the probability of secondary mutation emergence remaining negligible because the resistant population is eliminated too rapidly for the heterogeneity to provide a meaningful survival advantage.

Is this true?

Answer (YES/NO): NO